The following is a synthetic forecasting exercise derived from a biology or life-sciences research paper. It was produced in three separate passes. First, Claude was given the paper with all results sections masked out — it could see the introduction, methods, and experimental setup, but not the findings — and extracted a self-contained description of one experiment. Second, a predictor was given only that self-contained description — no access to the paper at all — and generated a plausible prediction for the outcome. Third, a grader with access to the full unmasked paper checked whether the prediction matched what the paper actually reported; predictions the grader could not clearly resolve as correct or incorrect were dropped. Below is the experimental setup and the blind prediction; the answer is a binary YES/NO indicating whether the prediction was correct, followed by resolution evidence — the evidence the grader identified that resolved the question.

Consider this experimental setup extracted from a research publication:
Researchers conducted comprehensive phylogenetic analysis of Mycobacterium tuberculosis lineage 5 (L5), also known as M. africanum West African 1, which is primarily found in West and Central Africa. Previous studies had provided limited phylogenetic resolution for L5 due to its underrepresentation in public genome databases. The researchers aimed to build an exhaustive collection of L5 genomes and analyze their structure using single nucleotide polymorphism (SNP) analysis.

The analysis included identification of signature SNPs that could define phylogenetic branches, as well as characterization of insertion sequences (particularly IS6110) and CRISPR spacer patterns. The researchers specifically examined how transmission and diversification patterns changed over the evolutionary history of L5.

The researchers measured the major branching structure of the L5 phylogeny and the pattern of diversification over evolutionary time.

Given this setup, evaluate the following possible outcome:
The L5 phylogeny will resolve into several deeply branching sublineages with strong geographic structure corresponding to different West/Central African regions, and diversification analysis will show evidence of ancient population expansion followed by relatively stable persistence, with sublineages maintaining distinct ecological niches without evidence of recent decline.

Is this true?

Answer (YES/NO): NO